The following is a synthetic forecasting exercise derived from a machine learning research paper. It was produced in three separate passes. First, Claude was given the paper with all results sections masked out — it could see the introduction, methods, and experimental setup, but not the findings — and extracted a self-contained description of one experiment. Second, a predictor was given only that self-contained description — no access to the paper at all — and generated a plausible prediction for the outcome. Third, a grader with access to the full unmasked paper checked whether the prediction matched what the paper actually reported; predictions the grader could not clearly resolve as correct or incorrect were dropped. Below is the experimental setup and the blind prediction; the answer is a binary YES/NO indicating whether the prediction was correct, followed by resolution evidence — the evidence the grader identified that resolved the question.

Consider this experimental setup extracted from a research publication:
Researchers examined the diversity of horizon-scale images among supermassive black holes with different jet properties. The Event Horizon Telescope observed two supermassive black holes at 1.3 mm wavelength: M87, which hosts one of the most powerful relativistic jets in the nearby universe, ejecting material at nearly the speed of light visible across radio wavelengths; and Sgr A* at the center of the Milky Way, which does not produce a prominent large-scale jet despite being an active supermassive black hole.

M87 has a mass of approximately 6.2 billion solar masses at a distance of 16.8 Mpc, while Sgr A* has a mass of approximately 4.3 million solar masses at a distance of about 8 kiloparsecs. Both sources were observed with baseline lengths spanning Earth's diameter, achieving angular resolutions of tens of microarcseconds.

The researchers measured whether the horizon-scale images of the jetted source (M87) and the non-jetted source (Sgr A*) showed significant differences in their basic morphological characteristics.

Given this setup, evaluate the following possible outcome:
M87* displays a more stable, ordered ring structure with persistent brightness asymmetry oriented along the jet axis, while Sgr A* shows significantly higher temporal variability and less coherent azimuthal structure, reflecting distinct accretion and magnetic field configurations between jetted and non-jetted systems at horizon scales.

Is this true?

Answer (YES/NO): NO